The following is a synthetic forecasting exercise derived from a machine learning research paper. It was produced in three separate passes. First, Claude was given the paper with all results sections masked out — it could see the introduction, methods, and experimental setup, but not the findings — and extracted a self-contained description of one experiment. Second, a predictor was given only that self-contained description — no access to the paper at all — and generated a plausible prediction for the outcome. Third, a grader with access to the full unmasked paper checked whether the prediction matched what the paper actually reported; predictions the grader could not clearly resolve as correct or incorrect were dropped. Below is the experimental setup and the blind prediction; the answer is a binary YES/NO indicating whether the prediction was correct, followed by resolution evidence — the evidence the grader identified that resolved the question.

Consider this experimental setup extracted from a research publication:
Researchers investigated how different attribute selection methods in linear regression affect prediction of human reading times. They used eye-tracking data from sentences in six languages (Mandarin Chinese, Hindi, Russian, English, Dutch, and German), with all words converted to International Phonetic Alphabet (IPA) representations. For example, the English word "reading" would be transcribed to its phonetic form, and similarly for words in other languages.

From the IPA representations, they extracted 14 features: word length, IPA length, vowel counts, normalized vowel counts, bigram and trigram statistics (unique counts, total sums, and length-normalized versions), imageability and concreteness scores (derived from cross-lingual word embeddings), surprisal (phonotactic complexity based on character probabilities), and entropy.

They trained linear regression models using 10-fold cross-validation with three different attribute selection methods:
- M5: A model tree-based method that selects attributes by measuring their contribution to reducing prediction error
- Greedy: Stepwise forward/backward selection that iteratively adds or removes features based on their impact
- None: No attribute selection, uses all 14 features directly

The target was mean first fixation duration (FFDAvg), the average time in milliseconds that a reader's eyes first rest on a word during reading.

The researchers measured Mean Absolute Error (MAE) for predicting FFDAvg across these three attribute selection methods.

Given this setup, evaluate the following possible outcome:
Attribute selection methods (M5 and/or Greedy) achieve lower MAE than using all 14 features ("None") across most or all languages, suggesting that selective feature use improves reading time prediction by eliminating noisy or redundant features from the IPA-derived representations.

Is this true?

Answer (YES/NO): NO